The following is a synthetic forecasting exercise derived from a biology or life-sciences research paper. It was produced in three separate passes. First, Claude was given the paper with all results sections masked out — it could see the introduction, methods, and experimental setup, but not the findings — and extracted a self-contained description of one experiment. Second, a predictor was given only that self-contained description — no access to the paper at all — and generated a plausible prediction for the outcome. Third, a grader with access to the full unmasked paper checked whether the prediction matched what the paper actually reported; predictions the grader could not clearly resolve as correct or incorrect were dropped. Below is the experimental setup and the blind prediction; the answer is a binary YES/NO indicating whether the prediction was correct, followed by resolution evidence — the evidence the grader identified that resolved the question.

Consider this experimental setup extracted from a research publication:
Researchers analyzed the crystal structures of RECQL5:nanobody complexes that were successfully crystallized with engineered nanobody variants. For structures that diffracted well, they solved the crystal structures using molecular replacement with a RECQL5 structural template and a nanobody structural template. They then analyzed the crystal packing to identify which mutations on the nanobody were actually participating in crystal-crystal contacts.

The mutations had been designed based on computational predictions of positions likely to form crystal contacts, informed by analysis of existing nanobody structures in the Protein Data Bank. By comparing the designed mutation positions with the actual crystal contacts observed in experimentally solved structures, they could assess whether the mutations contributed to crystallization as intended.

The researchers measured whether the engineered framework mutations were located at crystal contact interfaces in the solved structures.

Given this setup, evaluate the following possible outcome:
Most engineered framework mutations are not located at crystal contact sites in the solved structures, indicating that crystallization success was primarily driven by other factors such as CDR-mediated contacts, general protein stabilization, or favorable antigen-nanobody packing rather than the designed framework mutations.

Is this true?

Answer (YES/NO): NO